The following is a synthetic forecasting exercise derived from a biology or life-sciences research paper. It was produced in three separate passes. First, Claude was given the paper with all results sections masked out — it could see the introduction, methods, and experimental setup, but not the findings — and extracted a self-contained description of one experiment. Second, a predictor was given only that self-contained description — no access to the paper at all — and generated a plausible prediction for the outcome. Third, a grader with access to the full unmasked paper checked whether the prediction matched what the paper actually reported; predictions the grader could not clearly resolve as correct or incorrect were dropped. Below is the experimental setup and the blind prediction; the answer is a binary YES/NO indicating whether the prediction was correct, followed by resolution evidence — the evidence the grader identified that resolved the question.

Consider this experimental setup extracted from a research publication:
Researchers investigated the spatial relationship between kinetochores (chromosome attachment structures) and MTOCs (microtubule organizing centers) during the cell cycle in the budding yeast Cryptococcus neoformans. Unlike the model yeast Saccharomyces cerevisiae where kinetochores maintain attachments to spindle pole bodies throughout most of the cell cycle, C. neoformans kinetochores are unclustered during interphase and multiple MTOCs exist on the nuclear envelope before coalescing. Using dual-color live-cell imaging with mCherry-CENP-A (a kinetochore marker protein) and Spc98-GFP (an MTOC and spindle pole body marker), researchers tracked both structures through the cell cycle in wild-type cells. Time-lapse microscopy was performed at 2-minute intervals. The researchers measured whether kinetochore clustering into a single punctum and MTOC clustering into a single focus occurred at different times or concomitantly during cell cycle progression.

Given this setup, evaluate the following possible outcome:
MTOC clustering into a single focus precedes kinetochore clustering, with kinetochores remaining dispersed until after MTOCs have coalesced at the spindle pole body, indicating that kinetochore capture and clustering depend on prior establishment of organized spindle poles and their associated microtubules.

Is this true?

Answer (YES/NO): NO